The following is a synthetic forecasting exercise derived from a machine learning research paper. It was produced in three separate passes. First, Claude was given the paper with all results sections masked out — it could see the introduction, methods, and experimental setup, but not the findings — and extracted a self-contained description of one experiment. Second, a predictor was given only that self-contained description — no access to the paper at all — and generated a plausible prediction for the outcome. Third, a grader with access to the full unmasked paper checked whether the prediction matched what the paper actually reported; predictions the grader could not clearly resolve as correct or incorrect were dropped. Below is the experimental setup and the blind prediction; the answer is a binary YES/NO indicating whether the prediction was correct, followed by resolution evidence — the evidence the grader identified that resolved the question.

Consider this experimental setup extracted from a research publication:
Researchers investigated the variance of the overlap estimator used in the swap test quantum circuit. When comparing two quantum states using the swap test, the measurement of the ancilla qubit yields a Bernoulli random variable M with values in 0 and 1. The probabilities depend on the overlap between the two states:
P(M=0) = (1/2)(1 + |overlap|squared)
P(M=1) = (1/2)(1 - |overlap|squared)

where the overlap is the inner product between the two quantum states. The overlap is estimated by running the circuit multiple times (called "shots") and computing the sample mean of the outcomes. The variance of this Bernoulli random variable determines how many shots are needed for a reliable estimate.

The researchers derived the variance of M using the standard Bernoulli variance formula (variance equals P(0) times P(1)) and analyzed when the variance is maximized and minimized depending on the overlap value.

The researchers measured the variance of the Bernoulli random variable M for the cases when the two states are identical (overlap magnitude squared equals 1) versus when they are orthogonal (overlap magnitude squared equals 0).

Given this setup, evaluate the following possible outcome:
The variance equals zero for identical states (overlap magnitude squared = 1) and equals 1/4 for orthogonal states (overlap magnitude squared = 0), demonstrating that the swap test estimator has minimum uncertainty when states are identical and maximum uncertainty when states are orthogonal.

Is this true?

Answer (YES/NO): YES